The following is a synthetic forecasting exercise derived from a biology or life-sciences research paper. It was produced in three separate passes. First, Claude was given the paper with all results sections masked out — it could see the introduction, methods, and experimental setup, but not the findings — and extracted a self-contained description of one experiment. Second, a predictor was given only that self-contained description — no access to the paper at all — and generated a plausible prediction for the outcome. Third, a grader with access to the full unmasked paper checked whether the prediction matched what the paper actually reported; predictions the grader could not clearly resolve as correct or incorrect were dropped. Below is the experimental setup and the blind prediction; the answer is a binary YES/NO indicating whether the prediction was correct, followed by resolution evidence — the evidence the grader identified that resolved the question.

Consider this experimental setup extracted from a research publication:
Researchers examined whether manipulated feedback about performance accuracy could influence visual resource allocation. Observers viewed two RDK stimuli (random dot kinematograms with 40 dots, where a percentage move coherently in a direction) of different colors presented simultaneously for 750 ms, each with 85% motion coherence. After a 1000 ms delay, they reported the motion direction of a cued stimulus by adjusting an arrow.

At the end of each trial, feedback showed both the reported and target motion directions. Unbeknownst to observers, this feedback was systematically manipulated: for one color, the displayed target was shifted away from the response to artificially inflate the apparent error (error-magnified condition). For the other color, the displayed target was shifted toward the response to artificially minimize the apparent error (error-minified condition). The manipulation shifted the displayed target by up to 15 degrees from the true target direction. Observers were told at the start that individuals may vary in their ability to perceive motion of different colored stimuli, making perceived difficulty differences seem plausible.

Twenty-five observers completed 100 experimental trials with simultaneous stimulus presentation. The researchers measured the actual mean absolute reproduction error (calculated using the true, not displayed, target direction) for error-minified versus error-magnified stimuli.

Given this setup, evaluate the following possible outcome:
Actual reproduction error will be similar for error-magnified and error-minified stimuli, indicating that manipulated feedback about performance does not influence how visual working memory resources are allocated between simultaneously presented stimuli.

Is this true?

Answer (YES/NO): NO